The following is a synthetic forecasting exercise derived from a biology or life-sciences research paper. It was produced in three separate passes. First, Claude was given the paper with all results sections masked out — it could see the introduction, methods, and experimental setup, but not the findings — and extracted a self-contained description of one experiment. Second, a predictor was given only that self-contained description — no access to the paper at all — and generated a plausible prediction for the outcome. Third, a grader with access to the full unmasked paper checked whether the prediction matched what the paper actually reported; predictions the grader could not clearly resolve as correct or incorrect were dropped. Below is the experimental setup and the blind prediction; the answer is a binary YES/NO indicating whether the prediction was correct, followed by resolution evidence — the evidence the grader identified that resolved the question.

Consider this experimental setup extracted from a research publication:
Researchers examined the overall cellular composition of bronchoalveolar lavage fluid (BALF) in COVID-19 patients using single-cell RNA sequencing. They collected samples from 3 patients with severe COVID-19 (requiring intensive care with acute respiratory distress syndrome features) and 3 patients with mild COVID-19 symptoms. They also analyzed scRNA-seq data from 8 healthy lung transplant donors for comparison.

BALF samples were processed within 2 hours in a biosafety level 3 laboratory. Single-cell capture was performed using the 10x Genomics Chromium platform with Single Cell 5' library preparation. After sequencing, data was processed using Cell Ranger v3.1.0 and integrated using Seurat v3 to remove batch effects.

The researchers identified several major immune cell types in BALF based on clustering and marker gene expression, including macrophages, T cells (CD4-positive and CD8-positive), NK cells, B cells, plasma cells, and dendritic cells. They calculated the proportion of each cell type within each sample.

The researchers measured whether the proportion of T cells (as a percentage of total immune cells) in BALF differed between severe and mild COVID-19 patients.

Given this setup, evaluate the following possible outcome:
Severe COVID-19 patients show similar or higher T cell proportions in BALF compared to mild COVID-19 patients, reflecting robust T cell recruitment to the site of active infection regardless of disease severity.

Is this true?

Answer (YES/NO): NO